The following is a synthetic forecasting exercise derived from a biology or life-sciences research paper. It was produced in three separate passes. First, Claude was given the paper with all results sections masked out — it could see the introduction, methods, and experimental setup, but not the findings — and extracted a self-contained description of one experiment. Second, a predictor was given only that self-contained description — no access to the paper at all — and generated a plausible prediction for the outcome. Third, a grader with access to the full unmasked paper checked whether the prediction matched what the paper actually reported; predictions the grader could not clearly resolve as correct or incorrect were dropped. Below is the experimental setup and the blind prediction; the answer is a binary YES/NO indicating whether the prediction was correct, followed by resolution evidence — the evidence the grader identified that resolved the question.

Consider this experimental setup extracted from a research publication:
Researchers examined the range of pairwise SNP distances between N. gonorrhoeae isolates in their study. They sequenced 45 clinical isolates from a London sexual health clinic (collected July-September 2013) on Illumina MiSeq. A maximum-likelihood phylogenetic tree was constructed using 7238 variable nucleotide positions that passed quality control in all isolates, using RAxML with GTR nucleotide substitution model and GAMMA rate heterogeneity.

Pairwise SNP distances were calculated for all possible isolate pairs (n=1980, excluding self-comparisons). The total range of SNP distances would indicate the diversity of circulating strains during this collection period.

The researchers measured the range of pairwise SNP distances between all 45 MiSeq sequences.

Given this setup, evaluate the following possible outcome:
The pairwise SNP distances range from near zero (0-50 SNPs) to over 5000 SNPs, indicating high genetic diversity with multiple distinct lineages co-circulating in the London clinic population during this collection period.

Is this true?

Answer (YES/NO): NO